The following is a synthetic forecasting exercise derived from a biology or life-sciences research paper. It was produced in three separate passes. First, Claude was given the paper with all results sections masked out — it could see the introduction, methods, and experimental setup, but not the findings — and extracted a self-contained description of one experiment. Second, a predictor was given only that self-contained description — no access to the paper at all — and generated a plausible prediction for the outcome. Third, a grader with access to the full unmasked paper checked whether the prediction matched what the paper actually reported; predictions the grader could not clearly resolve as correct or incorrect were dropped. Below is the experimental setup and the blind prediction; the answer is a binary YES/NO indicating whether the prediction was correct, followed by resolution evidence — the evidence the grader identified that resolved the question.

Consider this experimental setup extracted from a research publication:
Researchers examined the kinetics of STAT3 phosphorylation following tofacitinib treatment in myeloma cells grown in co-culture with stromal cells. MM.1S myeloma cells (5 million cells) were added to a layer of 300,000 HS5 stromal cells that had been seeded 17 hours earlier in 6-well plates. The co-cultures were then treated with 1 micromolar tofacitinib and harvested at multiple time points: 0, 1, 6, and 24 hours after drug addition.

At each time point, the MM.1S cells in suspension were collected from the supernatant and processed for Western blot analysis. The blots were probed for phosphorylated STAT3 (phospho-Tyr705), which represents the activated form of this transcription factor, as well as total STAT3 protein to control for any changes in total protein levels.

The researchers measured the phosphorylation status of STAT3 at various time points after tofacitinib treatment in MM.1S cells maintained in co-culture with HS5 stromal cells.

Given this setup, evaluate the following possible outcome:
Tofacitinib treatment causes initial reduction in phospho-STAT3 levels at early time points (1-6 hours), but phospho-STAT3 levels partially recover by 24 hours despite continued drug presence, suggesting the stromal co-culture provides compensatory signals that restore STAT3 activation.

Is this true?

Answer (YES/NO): NO